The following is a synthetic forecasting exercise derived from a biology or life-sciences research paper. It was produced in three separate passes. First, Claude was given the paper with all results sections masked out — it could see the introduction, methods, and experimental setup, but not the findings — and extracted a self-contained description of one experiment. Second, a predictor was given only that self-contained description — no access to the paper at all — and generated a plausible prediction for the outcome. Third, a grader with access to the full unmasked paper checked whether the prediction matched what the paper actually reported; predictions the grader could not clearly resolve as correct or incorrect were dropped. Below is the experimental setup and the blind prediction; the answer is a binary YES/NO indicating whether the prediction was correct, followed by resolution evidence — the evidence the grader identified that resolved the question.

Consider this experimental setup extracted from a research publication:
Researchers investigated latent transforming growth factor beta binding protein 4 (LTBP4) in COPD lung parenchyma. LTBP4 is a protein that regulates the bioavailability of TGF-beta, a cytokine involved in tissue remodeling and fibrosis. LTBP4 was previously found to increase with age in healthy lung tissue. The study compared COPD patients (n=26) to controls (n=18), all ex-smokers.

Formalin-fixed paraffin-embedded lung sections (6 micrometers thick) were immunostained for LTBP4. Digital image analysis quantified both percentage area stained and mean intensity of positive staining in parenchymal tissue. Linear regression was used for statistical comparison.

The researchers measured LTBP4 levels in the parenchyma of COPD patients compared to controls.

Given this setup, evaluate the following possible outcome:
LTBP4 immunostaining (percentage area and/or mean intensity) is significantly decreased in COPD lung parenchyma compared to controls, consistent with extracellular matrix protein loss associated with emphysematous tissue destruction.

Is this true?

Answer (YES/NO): NO